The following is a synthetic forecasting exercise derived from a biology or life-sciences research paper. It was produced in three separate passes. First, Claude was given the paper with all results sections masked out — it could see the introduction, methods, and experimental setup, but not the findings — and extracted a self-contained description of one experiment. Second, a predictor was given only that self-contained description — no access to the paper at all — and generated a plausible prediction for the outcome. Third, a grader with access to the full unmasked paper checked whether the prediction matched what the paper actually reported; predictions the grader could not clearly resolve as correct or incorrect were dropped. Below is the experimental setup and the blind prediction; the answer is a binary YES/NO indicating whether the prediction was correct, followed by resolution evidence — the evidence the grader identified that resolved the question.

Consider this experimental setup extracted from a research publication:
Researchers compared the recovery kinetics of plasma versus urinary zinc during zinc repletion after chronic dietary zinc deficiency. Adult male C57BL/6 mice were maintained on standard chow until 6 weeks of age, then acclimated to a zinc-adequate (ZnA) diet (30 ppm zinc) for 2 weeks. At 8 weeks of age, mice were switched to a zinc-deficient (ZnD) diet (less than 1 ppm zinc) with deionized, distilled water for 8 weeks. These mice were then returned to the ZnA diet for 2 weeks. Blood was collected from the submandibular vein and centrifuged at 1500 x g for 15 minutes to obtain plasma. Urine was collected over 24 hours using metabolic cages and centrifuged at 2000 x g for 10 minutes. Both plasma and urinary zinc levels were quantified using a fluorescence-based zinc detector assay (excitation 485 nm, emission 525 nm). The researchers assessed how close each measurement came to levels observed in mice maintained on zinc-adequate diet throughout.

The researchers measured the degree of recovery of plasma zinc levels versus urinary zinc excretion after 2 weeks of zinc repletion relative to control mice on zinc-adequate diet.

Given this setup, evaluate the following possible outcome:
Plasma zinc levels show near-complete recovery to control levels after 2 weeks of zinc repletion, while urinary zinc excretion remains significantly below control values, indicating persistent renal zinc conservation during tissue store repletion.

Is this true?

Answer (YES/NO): YES